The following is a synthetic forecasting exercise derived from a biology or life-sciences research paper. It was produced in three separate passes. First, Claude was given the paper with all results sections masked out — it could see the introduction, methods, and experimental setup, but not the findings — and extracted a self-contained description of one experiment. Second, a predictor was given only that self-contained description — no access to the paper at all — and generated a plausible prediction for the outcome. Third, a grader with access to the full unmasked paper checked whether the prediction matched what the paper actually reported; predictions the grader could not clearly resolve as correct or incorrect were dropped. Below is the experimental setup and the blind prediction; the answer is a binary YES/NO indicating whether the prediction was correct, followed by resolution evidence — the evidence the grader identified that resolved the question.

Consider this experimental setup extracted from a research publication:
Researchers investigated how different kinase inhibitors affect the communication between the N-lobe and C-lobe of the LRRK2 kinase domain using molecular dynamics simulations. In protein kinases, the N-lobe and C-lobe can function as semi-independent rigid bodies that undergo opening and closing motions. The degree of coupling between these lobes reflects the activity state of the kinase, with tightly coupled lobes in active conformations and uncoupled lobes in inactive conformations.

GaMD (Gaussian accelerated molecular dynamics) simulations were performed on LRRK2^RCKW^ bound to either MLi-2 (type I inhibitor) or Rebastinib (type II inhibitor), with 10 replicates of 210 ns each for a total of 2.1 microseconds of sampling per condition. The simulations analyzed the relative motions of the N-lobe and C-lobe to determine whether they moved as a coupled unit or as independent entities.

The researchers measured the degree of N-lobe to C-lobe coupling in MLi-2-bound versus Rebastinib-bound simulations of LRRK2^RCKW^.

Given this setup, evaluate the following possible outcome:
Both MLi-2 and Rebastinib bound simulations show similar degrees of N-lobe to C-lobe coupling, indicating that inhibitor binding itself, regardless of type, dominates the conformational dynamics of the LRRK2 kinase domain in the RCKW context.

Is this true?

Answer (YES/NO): NO